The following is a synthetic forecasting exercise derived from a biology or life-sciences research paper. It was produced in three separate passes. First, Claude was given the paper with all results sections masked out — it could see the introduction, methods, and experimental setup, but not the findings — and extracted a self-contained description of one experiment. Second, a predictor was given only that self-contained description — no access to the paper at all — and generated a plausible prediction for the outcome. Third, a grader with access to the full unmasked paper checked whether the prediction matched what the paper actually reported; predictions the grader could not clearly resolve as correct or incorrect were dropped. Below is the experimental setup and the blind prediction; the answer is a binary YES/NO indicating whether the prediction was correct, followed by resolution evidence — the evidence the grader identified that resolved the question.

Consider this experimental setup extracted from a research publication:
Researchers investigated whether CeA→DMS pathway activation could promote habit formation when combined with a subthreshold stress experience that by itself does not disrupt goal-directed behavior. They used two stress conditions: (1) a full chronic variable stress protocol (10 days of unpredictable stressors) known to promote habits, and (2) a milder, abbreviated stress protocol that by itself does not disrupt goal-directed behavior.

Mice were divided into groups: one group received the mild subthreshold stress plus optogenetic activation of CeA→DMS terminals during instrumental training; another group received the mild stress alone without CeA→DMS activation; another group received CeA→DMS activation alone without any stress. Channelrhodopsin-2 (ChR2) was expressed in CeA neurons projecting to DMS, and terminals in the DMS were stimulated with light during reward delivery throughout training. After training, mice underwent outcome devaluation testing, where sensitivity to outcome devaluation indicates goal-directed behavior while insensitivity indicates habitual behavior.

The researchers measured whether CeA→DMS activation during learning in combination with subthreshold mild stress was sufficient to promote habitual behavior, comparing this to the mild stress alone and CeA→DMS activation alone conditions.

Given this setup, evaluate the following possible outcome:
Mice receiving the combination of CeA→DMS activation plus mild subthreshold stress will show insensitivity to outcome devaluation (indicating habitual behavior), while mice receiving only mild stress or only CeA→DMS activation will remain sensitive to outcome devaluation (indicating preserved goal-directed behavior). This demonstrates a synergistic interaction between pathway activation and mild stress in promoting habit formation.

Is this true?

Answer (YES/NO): YES